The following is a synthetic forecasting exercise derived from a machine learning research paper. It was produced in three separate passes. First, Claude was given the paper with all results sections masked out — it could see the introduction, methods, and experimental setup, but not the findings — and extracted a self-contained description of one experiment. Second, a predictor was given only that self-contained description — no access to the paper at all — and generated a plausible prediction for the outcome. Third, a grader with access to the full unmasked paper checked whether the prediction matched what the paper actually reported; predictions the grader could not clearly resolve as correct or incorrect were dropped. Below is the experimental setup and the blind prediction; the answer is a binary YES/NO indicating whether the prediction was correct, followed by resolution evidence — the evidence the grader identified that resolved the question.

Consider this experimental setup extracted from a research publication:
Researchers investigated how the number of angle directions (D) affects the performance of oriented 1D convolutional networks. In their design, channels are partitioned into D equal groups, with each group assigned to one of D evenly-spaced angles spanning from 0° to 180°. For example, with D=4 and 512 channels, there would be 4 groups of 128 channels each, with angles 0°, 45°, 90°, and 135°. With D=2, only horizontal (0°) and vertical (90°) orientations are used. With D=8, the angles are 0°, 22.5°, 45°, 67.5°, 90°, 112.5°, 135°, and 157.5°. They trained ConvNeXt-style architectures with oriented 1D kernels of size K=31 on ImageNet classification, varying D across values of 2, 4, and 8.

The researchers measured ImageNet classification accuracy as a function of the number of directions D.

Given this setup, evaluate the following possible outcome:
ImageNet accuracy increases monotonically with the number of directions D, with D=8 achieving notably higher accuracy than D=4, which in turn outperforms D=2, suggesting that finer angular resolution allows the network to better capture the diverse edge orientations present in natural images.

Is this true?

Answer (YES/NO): NO